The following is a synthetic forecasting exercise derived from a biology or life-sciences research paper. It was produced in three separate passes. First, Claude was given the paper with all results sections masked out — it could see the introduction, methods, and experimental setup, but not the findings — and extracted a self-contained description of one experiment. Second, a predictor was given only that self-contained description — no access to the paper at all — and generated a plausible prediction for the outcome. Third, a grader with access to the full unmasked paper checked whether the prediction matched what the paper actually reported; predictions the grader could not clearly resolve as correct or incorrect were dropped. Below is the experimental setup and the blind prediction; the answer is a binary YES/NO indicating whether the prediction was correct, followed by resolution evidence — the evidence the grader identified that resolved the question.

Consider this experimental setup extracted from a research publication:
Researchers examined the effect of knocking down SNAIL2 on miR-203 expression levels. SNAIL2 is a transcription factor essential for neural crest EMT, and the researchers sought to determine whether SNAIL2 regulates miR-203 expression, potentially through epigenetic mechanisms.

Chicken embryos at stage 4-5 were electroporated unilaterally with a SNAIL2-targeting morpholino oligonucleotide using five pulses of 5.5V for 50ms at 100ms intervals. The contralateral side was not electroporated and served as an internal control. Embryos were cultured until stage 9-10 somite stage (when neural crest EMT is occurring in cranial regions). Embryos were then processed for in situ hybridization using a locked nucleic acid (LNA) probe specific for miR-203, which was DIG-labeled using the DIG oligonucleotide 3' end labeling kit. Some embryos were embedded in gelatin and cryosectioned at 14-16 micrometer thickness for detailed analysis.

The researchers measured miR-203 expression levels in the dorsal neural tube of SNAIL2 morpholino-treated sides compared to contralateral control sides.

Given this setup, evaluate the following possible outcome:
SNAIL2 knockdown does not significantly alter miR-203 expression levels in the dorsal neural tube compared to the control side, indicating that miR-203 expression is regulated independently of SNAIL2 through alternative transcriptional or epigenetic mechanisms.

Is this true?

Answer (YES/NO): NO